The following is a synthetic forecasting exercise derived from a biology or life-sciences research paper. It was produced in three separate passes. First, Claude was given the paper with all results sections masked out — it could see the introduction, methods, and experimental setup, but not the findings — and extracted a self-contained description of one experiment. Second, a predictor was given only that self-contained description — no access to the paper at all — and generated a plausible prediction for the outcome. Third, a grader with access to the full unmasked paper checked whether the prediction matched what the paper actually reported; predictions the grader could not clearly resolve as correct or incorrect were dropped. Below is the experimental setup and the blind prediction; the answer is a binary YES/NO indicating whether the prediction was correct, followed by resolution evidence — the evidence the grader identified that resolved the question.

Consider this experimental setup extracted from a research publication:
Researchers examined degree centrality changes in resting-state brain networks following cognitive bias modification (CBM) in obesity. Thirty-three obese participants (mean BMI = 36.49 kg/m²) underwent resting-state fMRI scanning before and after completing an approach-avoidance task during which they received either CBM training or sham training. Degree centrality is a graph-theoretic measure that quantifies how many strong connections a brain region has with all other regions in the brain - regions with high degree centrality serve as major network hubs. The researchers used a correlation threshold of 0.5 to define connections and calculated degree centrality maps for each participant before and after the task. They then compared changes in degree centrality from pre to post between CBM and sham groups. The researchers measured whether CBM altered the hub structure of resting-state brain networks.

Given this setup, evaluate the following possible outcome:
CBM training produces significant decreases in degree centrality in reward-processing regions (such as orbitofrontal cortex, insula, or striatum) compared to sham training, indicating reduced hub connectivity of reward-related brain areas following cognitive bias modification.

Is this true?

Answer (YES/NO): NO